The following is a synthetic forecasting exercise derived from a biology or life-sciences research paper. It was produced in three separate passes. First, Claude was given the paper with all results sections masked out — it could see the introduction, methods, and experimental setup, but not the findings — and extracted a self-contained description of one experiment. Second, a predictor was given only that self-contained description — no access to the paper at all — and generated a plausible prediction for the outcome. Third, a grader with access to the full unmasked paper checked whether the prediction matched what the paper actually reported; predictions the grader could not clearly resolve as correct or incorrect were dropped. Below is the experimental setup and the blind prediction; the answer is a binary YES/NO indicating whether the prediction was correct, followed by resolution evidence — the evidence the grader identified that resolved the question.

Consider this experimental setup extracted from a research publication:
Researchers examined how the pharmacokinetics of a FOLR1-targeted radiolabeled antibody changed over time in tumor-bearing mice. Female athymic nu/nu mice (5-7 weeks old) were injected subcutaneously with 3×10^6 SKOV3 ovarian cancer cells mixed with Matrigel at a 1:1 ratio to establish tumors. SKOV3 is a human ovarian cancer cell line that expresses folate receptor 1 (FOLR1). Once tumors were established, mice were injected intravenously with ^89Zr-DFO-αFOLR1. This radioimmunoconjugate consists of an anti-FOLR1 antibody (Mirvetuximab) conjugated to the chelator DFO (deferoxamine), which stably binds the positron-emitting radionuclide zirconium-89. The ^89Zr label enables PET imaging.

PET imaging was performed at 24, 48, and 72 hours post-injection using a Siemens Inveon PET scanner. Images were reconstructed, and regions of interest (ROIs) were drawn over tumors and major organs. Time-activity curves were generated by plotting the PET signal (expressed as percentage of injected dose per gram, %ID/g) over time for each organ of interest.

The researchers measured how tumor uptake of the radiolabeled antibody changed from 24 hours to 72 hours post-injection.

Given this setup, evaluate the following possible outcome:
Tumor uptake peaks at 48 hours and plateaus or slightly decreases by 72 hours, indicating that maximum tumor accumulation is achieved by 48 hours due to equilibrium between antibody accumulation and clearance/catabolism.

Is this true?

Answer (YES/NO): NO